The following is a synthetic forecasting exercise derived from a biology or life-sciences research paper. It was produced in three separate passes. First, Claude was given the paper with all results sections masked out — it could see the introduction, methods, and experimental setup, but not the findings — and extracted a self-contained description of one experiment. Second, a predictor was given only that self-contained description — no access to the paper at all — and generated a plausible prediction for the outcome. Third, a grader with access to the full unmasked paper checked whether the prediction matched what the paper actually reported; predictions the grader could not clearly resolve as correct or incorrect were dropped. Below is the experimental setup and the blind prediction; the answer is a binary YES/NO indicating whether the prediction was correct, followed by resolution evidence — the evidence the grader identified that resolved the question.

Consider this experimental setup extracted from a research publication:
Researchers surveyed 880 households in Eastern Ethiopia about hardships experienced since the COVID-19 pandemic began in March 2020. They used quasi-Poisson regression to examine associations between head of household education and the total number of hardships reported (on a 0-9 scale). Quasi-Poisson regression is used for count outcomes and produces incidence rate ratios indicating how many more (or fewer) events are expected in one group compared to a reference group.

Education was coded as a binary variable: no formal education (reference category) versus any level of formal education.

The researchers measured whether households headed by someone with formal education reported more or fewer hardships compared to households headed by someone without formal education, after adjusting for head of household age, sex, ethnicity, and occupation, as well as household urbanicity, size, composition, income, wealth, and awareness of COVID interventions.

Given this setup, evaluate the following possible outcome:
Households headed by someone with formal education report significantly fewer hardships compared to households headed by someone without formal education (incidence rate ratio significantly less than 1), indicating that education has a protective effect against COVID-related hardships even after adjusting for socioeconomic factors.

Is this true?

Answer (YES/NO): YES